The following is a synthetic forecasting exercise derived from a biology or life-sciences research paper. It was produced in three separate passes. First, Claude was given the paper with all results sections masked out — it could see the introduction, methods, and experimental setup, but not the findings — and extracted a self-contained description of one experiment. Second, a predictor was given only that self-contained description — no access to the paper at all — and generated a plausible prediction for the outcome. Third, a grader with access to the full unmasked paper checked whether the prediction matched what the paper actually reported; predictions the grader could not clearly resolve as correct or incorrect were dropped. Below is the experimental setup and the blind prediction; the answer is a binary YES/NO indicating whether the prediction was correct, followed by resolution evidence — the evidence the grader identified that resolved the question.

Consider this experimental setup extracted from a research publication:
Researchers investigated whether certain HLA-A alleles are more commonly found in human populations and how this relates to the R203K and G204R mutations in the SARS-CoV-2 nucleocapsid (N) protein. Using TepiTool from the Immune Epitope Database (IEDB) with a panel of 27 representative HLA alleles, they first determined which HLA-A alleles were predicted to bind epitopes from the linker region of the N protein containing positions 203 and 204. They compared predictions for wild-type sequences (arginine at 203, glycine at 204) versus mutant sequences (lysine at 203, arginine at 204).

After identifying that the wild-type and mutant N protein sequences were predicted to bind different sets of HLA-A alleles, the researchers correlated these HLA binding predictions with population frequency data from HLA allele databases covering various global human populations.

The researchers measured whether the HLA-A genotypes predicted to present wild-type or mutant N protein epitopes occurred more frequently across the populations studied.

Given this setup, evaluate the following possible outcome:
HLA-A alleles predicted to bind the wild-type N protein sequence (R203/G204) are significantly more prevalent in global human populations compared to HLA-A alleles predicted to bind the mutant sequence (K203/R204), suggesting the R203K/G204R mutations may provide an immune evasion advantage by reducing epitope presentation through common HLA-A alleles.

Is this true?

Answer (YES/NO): NO